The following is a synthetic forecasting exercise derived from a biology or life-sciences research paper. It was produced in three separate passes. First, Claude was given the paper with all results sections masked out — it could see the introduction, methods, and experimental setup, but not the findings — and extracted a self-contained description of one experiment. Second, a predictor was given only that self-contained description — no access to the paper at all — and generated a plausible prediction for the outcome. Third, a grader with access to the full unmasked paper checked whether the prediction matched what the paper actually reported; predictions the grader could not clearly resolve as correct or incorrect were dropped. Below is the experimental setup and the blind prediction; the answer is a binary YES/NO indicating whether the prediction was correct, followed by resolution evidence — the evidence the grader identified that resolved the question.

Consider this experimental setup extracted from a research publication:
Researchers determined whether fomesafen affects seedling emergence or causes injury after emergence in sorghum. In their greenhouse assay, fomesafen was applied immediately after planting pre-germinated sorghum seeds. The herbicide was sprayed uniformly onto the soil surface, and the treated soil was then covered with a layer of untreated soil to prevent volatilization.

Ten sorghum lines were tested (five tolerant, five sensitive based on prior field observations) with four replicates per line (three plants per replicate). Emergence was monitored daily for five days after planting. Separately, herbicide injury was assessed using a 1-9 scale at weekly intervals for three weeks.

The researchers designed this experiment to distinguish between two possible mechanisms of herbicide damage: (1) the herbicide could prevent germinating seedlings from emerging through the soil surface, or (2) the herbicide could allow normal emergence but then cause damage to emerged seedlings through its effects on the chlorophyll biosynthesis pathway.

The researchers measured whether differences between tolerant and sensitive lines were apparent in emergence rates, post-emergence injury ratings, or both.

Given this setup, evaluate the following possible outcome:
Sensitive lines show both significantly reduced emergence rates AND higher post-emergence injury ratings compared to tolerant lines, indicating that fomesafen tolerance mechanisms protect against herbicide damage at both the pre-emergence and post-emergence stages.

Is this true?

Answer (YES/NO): NO